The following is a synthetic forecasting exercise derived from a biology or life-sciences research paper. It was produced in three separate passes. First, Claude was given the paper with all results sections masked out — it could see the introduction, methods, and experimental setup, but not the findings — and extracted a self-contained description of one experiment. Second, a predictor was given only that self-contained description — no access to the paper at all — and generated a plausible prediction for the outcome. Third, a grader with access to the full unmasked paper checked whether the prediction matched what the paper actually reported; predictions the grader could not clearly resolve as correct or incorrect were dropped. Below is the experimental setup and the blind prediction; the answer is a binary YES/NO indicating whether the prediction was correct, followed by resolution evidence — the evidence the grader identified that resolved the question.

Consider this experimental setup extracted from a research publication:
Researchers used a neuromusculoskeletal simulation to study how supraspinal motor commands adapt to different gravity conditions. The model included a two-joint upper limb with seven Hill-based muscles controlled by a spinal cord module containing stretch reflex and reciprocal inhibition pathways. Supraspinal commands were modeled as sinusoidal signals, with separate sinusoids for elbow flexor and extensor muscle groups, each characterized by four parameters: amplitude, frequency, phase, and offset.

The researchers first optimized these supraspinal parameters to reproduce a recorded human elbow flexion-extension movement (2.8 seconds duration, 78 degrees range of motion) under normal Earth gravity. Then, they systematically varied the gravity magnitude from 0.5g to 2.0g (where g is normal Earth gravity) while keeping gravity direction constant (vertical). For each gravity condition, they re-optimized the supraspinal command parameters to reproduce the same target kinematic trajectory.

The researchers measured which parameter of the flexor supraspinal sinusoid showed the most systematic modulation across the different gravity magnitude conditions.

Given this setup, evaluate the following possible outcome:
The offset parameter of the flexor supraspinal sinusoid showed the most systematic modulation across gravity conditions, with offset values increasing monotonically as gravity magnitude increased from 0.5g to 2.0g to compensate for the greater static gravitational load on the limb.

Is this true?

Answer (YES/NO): NO